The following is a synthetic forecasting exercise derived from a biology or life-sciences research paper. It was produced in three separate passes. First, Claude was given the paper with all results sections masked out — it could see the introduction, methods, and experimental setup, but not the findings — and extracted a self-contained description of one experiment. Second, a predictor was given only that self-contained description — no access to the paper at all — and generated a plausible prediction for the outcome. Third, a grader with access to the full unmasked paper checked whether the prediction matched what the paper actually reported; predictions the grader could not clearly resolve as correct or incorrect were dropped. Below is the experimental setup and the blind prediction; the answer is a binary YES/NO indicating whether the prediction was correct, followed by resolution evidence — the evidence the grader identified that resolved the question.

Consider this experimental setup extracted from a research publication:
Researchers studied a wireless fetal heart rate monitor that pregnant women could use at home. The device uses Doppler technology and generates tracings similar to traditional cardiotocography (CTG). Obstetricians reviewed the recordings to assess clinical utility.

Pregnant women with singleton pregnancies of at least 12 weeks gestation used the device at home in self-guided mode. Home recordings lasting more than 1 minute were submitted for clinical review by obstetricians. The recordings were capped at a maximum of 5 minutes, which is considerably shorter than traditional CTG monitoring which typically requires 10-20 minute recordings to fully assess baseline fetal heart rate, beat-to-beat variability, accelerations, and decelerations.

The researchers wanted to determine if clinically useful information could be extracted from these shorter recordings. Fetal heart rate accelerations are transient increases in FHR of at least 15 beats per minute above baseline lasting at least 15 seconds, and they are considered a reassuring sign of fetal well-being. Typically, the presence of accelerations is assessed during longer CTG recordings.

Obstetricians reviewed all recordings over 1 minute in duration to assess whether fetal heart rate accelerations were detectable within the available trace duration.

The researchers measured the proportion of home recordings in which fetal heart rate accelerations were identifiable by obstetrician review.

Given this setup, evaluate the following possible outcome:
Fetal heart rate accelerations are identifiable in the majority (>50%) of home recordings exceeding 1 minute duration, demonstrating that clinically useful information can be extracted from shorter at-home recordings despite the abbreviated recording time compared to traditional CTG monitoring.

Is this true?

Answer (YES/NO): YES